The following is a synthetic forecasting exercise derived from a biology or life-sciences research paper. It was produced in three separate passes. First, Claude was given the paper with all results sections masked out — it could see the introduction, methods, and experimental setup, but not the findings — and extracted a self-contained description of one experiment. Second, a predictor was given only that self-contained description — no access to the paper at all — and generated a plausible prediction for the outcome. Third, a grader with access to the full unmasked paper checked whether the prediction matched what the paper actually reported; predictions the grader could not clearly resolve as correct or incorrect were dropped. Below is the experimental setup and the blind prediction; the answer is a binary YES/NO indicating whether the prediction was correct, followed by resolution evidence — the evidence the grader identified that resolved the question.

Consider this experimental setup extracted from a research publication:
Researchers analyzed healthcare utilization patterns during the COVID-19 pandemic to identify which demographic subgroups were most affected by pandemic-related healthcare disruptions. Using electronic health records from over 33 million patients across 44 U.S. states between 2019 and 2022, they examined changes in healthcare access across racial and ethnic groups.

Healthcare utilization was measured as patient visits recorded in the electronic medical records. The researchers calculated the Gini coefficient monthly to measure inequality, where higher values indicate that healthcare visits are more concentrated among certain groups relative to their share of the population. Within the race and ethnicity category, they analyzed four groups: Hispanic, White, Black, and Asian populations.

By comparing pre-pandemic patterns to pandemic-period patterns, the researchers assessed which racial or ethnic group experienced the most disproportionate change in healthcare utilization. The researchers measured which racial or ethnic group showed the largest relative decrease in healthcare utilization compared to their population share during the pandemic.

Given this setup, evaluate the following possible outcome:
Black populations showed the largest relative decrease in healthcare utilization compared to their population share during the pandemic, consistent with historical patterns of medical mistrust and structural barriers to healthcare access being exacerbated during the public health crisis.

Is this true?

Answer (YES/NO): NO